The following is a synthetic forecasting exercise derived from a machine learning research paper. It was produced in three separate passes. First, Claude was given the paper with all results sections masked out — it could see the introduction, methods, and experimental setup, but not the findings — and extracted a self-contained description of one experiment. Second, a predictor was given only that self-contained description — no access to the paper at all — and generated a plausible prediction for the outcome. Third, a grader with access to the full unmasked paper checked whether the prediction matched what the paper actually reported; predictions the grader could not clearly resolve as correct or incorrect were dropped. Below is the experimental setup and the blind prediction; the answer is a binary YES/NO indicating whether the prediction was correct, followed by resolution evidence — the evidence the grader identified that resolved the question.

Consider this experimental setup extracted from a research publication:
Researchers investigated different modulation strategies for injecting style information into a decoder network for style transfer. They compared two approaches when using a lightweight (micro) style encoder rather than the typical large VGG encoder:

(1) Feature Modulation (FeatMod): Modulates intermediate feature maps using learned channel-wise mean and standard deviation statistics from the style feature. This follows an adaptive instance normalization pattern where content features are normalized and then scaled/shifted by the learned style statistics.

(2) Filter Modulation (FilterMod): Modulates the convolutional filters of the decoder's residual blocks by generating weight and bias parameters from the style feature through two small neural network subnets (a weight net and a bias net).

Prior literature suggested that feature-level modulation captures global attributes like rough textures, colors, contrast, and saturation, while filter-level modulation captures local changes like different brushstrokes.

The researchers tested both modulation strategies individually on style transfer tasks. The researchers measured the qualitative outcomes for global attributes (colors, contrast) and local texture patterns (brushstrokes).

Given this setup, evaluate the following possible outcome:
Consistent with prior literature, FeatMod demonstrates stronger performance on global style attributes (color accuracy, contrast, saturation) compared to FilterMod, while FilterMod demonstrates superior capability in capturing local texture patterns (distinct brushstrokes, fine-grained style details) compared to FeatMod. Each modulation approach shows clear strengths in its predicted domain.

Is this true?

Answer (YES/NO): YES